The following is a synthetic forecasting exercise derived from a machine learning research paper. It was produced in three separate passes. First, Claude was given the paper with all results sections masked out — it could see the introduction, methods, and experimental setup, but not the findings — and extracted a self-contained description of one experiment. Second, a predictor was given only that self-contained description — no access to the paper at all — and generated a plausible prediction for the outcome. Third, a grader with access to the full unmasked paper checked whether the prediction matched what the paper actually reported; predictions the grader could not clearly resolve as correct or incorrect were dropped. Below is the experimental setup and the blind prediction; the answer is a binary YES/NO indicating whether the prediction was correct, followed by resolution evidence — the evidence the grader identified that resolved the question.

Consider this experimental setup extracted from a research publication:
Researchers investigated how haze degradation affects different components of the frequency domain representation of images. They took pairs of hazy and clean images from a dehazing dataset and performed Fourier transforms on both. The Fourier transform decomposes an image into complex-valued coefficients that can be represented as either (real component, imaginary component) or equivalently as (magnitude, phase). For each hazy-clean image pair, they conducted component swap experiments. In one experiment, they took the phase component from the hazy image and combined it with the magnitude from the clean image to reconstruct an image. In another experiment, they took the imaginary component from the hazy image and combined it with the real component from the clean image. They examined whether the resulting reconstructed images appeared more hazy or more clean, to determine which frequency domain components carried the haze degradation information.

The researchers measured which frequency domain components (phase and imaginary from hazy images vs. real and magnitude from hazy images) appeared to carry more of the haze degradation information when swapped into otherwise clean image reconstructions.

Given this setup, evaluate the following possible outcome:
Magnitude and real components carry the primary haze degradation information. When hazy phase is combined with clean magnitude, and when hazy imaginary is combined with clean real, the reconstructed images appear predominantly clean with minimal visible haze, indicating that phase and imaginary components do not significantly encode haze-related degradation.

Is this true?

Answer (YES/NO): YES